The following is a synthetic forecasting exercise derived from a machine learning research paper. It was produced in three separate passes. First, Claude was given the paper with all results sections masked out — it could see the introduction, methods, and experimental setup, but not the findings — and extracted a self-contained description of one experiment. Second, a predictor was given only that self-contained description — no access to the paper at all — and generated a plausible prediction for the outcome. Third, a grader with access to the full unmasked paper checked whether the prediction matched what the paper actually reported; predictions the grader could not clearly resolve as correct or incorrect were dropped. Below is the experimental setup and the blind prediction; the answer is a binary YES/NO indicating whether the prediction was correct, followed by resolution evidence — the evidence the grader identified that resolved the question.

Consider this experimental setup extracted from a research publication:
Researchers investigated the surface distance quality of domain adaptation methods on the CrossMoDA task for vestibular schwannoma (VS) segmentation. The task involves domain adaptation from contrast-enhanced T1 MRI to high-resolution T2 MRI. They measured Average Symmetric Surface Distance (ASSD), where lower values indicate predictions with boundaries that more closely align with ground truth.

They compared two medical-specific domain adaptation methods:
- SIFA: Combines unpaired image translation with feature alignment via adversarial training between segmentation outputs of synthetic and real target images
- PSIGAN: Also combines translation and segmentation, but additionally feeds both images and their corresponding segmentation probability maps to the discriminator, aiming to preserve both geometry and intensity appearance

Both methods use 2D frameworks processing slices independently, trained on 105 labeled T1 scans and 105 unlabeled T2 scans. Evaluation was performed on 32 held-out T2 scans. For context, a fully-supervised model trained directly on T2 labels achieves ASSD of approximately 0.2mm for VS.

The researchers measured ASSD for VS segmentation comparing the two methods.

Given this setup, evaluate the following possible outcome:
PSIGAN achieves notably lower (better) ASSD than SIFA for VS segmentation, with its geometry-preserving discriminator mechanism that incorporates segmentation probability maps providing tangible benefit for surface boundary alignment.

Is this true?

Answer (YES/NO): YES